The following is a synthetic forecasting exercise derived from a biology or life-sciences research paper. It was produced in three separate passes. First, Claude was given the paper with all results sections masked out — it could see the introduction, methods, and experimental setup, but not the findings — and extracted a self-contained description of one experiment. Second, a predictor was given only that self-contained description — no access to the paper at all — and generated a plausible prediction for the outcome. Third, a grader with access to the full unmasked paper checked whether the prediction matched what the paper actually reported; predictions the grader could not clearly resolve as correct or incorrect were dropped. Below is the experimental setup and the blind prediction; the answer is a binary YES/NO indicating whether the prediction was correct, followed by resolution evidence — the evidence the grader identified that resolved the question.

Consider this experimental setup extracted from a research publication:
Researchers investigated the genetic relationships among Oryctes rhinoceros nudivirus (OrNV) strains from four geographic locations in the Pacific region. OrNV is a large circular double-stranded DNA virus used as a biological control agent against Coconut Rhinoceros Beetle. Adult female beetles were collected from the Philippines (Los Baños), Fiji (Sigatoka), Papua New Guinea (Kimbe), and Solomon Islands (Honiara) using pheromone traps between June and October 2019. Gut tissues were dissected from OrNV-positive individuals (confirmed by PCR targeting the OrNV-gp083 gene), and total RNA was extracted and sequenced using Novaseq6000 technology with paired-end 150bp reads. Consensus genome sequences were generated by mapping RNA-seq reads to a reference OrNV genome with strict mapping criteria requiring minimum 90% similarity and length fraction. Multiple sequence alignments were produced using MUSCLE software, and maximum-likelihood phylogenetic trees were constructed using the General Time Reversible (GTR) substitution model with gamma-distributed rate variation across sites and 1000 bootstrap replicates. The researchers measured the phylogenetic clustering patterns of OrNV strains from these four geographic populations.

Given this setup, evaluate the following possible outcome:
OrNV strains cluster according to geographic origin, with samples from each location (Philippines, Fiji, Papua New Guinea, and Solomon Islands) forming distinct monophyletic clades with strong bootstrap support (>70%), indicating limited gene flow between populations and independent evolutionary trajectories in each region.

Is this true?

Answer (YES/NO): NO